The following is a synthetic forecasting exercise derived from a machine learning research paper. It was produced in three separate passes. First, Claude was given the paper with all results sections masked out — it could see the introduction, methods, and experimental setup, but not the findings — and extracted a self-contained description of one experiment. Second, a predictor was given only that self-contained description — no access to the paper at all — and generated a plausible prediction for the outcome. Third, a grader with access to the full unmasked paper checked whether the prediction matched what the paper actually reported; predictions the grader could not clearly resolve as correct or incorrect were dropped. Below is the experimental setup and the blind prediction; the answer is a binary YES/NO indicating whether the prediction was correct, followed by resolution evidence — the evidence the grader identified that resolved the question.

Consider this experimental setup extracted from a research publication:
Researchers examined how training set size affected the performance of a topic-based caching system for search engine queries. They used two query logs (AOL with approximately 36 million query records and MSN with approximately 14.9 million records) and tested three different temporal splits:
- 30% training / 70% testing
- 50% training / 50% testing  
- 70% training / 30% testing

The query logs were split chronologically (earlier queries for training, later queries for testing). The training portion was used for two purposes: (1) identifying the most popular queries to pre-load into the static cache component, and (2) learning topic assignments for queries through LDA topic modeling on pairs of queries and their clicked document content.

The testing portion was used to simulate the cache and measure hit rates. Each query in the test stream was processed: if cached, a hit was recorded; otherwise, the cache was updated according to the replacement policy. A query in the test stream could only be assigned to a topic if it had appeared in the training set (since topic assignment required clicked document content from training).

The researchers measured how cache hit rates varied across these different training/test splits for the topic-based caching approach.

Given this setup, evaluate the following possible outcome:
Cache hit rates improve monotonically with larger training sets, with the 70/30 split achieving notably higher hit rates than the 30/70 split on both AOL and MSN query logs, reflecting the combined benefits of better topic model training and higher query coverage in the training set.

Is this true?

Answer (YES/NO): NO